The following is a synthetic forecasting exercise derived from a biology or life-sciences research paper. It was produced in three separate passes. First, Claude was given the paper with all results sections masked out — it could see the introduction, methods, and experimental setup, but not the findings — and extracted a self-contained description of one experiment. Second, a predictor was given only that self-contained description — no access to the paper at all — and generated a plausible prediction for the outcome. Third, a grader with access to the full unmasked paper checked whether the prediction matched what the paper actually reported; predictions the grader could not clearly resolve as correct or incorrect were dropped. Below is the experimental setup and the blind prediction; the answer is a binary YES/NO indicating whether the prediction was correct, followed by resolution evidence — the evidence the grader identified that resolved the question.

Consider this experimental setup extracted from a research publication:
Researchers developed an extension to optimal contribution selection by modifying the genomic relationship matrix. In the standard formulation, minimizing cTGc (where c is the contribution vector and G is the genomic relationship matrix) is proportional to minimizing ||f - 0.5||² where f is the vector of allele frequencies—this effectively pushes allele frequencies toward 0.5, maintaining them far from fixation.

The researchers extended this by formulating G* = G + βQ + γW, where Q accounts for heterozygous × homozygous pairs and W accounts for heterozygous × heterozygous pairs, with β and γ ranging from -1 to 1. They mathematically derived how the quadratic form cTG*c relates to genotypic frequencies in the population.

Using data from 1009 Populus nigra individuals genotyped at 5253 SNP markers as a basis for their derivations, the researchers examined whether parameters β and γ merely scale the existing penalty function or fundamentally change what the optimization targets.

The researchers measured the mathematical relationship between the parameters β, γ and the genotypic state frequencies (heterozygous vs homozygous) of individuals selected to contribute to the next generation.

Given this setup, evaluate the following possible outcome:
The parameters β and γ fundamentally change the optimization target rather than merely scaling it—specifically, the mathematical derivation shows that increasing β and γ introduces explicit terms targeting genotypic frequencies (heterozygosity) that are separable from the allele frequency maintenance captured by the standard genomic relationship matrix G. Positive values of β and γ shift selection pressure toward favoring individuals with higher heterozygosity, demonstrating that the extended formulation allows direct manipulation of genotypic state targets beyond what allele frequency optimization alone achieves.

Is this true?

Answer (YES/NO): NO